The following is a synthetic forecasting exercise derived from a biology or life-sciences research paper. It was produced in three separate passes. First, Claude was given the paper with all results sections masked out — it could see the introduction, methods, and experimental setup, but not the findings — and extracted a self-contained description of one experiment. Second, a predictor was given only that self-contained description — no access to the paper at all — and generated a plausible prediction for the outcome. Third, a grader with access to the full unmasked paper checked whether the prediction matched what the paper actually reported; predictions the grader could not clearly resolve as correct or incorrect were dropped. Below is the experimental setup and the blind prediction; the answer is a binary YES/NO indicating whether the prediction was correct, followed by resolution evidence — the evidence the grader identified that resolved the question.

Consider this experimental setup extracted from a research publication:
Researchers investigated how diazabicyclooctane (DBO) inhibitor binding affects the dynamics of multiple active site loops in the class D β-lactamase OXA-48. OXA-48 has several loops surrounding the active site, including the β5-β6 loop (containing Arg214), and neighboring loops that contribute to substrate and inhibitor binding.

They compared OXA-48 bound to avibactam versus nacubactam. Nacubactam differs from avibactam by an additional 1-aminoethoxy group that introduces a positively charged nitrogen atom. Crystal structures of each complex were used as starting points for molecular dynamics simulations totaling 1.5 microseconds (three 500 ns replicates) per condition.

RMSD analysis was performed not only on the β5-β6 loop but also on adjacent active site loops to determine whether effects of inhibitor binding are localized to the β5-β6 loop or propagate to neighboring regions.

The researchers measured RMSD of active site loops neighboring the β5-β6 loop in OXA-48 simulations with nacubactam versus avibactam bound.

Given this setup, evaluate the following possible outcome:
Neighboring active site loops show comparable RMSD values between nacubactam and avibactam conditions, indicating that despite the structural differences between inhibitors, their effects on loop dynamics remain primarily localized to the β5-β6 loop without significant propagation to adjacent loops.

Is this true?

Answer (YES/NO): NO